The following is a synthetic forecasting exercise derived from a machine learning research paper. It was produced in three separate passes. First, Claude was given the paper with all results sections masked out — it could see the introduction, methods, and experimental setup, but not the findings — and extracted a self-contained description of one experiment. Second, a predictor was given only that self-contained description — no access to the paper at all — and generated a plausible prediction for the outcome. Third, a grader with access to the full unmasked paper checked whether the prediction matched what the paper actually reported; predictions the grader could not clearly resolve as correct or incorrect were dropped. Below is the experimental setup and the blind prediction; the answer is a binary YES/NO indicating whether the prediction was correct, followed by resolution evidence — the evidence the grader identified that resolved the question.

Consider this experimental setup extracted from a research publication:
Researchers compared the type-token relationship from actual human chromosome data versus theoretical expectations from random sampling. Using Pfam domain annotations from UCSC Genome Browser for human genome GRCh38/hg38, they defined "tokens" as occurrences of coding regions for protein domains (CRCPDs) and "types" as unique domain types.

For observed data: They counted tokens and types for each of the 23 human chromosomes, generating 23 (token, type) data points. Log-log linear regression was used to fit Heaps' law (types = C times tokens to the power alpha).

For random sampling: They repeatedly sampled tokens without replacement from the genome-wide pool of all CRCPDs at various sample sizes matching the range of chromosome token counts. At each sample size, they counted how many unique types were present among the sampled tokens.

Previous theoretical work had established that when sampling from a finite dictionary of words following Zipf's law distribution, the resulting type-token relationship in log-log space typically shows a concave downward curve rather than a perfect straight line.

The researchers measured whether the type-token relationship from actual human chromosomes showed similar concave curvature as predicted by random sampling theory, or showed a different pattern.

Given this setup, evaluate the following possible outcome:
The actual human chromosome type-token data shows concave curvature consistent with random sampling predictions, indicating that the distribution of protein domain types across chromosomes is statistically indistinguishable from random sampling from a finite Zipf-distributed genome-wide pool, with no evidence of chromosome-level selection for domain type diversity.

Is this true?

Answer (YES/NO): NO